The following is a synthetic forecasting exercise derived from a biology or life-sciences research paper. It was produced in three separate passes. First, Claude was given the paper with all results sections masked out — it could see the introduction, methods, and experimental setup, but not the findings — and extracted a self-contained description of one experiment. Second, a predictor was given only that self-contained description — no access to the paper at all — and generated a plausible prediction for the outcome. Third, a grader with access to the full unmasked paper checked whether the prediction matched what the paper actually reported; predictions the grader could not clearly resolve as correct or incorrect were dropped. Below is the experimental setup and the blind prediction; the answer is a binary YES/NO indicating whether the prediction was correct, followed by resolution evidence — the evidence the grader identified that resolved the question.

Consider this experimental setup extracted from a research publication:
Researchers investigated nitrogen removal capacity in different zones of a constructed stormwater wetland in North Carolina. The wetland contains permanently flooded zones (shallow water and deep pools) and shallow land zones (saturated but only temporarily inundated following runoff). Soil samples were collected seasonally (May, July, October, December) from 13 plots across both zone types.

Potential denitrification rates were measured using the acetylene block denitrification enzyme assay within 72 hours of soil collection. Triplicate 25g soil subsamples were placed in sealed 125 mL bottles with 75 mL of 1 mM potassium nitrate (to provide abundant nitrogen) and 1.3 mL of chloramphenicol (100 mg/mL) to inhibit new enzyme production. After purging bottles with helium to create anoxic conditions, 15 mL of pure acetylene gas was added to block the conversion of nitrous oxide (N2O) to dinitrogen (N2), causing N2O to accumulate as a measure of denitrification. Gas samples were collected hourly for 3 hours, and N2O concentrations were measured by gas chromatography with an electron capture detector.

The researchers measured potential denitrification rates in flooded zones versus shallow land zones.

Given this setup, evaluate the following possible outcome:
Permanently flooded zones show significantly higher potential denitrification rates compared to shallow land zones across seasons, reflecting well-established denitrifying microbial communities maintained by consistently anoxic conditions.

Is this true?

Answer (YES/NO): NO